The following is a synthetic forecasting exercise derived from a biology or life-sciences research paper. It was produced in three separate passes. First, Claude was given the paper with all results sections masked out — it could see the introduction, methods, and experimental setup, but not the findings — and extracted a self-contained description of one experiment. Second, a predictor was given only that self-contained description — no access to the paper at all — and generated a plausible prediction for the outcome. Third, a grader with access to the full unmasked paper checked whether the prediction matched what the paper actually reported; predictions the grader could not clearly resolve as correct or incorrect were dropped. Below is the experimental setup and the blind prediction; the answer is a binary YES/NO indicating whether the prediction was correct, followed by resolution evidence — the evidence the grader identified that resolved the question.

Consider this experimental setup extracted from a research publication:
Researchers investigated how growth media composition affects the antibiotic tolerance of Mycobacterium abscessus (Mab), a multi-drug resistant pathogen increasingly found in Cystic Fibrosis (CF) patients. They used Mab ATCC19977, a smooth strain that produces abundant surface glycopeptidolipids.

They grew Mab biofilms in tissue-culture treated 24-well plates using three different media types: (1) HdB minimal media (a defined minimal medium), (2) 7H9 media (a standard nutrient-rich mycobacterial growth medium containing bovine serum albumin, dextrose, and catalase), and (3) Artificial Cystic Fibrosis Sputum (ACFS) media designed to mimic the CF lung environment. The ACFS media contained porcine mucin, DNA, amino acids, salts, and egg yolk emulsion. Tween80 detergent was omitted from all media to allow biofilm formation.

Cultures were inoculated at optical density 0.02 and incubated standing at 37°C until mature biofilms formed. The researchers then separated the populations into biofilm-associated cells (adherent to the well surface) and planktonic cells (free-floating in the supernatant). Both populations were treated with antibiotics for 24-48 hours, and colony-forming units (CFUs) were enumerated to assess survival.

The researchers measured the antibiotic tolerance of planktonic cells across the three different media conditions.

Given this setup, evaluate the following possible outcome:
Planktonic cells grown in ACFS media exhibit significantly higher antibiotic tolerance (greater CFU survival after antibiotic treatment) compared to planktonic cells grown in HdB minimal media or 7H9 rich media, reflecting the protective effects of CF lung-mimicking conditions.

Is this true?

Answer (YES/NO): NO